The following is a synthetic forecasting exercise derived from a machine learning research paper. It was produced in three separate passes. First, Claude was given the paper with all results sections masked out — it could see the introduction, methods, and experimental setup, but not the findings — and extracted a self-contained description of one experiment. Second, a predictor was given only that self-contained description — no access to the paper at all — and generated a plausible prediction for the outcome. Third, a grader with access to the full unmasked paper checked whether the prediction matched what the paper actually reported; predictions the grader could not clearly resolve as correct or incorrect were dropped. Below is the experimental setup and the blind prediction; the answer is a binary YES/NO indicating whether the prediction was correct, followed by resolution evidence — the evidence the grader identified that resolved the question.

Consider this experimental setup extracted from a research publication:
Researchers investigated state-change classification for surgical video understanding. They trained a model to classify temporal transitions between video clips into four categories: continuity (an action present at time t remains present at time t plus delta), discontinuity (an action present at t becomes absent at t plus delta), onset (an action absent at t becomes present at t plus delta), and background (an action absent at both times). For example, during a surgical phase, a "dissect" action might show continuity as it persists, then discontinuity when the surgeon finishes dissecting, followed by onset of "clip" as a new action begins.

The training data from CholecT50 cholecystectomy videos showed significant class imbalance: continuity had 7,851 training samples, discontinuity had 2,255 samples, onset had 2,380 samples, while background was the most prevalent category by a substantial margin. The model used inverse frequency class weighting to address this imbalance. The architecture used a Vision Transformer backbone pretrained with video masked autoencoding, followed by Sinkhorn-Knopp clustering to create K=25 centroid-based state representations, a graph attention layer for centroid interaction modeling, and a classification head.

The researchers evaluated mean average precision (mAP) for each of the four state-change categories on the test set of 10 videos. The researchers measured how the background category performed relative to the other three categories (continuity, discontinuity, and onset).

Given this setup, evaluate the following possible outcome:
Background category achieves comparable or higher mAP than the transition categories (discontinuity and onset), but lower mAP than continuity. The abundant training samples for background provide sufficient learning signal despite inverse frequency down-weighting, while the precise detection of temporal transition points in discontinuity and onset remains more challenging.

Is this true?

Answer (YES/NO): NO